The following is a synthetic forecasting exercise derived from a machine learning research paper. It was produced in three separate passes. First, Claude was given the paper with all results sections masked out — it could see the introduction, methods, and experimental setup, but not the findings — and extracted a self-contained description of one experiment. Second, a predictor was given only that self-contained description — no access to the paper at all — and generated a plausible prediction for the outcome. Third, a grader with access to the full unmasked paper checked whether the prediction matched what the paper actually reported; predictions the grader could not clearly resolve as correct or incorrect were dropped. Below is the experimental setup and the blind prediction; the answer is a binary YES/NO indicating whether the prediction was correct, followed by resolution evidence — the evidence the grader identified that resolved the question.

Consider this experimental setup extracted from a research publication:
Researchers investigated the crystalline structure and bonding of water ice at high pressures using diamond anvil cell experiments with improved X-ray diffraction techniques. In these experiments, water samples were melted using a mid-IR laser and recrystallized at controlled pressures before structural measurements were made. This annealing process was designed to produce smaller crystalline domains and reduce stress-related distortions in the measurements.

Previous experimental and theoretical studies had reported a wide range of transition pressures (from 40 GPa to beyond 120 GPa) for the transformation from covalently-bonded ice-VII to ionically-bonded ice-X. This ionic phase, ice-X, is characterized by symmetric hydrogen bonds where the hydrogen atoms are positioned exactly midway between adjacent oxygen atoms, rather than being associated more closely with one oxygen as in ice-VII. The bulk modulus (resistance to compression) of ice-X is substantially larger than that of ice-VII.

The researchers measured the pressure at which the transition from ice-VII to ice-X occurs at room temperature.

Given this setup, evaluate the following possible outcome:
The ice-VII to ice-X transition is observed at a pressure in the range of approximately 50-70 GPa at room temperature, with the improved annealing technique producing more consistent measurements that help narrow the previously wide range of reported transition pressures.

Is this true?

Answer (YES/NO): NO